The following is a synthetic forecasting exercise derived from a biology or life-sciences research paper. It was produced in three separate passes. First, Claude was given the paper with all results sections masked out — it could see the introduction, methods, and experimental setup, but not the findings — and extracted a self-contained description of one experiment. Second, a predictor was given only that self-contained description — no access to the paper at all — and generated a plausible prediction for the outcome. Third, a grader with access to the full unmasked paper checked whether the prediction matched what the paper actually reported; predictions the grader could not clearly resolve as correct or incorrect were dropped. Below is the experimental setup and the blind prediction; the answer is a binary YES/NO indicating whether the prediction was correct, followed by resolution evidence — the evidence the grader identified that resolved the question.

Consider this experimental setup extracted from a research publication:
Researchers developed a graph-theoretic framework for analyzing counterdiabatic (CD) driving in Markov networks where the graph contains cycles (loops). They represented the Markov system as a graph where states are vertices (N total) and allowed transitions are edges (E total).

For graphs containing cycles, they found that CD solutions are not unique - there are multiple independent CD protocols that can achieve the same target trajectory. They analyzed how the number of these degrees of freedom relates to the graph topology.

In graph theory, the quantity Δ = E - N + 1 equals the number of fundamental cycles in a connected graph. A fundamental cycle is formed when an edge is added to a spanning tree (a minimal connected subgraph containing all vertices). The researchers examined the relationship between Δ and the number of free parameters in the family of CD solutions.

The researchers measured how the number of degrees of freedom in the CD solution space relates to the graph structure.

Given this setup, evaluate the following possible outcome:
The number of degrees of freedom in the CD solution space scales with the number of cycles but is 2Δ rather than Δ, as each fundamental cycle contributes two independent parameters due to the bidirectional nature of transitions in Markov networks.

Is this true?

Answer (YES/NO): NO